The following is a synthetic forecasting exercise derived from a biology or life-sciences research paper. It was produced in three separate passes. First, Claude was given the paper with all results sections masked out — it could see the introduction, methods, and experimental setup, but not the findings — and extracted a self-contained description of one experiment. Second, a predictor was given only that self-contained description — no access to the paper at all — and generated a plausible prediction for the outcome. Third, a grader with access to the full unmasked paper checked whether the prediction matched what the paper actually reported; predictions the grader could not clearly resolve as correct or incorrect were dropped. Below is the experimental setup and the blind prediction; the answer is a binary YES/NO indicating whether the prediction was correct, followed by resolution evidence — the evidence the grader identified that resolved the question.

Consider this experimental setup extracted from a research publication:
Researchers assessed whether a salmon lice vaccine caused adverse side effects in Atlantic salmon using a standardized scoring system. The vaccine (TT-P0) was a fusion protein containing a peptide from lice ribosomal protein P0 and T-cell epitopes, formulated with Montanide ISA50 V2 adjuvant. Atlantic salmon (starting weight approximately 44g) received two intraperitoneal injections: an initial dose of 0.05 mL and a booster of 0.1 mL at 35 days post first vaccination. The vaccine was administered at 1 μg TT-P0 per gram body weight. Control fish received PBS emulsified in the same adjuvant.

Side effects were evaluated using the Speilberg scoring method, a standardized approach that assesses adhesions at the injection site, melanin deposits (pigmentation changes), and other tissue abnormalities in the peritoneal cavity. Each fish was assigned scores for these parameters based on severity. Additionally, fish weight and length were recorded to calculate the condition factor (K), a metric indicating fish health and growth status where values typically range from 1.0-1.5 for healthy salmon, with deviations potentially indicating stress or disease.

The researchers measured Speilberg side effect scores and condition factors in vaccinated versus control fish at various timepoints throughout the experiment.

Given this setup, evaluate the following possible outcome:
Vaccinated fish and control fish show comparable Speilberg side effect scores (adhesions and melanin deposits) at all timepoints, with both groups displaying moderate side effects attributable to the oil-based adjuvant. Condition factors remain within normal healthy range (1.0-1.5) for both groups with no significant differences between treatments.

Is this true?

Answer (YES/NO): NO